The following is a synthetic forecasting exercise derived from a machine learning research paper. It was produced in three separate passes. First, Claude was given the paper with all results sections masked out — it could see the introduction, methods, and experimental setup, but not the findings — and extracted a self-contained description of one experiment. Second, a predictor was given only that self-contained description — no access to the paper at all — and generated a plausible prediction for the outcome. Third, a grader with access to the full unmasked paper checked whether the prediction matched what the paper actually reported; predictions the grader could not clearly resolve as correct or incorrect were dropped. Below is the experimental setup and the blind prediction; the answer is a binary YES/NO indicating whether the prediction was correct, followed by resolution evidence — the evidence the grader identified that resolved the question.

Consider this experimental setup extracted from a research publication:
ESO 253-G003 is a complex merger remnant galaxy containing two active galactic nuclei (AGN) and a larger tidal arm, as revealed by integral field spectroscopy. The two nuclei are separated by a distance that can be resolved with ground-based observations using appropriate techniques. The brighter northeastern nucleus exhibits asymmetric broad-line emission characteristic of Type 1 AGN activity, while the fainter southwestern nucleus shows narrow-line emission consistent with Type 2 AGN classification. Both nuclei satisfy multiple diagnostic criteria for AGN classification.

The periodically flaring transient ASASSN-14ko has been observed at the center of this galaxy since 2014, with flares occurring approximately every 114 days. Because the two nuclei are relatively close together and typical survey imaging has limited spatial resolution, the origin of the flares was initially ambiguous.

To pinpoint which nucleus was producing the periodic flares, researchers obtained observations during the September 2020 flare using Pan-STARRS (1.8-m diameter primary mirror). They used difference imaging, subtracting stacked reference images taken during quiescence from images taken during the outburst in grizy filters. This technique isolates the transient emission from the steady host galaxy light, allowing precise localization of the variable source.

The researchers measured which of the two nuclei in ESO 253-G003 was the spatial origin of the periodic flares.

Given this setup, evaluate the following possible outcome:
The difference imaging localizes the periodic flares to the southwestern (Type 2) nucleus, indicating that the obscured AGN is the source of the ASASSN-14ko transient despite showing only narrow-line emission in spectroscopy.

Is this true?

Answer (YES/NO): NO